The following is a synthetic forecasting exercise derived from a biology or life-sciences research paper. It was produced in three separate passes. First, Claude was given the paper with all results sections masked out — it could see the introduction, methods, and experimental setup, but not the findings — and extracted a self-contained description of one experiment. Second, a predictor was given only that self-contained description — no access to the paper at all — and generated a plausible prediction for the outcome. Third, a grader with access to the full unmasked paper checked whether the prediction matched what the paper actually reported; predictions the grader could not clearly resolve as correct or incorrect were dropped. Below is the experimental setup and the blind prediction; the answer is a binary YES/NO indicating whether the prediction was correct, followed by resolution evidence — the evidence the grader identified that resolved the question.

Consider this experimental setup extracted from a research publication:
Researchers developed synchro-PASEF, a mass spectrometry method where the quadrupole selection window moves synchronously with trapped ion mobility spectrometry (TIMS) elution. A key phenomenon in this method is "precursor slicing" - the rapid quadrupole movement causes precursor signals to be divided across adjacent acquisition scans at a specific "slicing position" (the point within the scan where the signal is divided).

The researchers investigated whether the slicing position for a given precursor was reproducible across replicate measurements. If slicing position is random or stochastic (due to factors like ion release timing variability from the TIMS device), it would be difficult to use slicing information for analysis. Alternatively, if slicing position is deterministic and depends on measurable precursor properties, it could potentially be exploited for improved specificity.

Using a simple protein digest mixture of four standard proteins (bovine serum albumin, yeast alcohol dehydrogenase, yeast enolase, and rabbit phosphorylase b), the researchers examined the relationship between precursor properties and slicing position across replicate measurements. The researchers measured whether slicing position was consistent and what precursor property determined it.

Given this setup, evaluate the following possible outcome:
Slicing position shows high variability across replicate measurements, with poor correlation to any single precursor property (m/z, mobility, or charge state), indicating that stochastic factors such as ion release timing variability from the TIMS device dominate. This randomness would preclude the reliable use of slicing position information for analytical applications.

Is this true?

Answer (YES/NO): NO